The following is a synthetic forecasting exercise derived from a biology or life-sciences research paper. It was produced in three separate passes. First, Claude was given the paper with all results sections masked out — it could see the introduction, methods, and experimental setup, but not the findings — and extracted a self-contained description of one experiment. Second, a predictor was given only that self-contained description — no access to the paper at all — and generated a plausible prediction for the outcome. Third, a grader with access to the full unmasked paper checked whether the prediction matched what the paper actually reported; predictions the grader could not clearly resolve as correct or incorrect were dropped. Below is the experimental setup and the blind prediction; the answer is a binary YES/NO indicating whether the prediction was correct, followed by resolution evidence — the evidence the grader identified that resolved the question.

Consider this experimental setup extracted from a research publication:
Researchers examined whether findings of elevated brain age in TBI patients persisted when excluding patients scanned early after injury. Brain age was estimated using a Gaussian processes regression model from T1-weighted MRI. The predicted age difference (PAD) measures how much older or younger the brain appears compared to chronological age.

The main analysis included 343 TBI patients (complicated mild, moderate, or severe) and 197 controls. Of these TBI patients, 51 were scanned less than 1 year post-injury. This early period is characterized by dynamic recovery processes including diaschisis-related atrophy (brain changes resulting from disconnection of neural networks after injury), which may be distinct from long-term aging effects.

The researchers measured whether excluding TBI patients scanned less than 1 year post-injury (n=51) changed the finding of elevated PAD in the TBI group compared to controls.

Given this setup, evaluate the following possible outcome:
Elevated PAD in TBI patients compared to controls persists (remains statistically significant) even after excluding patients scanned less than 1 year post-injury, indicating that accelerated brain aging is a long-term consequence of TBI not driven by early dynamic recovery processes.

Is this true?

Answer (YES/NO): YES